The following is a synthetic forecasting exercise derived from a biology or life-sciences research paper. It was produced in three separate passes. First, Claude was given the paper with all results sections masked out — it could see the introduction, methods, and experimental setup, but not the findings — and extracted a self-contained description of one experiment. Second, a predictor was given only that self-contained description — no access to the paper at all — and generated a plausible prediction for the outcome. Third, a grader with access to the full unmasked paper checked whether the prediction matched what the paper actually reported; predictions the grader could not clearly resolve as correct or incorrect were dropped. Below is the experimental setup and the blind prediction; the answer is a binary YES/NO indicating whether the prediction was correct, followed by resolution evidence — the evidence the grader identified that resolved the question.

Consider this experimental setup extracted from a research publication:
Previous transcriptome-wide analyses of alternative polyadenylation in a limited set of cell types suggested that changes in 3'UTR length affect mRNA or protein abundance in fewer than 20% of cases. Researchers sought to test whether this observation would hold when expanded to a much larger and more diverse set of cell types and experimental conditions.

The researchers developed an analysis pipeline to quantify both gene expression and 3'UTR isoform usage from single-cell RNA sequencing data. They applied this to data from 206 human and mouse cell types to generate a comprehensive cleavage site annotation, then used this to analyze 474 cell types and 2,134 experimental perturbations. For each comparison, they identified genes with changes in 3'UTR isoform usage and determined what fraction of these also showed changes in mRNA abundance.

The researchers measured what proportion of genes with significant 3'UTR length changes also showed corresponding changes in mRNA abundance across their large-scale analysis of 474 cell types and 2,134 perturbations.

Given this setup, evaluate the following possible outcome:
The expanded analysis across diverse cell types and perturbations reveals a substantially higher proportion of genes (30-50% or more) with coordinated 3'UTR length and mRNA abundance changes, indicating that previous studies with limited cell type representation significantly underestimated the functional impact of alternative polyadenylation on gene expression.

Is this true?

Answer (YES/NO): NO